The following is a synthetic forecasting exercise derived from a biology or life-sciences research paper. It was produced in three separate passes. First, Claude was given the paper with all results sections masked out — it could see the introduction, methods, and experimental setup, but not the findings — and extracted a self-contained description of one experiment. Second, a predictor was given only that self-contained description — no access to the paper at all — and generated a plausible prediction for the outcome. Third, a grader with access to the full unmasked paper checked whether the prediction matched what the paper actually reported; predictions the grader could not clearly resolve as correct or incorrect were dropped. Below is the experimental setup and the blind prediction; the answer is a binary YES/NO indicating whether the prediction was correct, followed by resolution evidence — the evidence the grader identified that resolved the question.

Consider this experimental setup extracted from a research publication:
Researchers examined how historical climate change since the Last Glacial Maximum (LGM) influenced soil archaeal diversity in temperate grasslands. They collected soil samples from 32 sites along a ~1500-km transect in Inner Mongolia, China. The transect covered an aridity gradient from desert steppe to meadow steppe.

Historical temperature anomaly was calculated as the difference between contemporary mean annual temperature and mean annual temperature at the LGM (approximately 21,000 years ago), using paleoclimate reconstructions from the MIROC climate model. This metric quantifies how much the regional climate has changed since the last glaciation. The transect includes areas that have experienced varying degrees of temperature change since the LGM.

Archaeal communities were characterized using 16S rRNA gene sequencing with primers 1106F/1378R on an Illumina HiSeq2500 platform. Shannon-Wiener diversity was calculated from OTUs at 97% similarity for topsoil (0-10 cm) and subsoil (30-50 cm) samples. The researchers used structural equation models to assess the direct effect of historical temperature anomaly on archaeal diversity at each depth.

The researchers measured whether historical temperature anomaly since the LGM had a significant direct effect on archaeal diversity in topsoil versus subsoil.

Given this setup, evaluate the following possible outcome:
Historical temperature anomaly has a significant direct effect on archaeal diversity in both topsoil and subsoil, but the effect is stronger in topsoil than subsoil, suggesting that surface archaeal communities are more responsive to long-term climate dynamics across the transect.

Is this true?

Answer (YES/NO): NO